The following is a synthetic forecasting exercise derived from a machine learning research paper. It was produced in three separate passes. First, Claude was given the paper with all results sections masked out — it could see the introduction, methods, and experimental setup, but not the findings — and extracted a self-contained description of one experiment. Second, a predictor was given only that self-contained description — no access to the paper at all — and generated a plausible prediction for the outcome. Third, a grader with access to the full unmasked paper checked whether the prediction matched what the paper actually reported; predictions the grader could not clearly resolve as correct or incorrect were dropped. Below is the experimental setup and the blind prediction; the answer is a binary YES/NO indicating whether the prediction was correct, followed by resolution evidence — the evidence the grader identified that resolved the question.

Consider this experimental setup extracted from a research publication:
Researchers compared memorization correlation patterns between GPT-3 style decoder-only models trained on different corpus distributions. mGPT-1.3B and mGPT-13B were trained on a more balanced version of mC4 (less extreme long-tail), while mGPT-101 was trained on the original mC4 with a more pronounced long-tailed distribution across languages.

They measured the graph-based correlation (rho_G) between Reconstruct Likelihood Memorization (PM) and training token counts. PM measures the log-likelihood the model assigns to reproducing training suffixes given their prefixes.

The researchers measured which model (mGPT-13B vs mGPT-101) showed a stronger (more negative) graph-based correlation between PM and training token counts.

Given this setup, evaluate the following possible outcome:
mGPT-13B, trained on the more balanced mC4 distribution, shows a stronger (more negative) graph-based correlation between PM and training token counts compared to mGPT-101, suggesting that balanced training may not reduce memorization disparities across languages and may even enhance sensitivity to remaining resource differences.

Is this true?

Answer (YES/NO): YES